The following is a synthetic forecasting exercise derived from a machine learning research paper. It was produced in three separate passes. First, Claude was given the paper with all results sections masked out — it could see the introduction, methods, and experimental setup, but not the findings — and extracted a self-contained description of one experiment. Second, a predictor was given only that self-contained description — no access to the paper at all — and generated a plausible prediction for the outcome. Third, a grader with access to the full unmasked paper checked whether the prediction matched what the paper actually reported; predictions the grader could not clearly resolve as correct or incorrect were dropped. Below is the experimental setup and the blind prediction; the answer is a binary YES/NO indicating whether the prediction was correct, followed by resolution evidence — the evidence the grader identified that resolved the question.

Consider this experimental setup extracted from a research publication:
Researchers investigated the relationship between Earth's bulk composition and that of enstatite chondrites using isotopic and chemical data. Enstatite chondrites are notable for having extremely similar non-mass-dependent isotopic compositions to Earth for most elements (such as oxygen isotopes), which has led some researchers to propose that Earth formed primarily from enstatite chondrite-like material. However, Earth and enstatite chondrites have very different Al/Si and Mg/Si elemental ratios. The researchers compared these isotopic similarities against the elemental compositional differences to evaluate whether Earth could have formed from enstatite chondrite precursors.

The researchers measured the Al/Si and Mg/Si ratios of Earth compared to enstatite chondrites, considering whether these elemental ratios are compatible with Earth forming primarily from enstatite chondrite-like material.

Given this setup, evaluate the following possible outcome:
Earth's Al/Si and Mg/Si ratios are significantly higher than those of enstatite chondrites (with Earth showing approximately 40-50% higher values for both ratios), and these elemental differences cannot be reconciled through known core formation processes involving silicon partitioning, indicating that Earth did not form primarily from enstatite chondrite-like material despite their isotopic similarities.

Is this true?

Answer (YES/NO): NO